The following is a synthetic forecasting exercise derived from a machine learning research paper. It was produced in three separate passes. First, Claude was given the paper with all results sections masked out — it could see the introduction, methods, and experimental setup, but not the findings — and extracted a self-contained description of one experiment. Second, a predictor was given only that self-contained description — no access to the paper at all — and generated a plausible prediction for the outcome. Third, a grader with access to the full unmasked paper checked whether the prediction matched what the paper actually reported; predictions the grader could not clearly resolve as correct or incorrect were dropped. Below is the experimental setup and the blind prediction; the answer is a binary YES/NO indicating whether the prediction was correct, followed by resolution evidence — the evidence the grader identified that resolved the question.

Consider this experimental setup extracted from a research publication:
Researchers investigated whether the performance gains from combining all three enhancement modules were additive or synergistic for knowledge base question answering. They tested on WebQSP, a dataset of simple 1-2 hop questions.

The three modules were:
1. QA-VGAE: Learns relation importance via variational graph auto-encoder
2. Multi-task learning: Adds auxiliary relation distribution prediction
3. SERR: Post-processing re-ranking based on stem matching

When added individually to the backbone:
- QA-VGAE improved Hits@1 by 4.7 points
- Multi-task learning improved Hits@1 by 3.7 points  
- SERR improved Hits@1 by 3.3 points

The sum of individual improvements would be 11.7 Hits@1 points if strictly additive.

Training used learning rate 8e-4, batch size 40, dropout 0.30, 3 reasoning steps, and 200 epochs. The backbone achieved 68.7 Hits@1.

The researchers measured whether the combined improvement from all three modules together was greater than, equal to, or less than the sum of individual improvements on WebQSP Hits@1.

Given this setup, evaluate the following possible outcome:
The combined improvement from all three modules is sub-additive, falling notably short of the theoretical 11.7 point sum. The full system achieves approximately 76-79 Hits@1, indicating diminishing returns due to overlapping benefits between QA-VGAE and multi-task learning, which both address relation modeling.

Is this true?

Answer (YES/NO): NO